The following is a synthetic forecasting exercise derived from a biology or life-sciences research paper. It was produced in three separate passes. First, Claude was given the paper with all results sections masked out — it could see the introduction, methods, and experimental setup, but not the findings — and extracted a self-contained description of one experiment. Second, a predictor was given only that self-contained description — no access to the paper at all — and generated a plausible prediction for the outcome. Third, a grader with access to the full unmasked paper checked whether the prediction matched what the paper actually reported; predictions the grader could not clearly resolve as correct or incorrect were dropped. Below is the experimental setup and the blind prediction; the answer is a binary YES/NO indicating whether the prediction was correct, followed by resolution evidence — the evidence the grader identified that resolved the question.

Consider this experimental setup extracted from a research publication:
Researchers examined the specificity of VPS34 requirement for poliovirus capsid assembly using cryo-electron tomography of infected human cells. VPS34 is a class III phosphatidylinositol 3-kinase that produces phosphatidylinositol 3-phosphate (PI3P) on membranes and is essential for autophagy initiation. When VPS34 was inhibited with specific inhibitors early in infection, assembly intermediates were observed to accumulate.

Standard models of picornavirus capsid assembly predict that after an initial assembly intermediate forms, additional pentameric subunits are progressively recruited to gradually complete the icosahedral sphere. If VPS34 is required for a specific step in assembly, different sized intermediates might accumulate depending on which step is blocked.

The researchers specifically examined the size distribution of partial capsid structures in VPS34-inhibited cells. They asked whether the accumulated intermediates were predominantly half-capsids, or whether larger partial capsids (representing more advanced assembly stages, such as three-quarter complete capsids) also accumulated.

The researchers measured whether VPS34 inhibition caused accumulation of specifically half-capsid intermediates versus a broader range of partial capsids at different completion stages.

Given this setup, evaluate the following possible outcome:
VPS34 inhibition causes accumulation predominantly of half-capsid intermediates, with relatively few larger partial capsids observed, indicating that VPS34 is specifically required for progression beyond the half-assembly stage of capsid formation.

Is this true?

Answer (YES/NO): YES